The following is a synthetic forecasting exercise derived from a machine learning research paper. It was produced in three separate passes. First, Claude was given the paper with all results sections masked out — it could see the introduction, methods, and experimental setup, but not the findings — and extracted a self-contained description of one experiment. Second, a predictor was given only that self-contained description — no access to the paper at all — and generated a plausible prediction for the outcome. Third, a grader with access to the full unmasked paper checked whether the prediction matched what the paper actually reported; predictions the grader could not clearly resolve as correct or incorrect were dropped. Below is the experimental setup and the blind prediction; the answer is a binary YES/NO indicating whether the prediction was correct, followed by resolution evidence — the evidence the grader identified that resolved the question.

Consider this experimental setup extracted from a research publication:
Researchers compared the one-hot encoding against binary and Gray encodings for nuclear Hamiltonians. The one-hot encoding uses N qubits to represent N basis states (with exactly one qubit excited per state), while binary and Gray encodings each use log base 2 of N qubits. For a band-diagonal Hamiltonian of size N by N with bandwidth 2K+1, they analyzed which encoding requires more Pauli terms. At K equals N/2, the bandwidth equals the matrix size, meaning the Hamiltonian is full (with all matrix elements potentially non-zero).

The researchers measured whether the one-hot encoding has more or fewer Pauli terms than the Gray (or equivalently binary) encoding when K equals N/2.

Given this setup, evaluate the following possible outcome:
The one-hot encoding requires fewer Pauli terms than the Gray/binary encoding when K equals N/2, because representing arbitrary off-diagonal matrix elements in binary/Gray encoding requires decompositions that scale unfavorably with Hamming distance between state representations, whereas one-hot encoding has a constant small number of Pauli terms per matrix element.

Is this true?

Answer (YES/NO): NO